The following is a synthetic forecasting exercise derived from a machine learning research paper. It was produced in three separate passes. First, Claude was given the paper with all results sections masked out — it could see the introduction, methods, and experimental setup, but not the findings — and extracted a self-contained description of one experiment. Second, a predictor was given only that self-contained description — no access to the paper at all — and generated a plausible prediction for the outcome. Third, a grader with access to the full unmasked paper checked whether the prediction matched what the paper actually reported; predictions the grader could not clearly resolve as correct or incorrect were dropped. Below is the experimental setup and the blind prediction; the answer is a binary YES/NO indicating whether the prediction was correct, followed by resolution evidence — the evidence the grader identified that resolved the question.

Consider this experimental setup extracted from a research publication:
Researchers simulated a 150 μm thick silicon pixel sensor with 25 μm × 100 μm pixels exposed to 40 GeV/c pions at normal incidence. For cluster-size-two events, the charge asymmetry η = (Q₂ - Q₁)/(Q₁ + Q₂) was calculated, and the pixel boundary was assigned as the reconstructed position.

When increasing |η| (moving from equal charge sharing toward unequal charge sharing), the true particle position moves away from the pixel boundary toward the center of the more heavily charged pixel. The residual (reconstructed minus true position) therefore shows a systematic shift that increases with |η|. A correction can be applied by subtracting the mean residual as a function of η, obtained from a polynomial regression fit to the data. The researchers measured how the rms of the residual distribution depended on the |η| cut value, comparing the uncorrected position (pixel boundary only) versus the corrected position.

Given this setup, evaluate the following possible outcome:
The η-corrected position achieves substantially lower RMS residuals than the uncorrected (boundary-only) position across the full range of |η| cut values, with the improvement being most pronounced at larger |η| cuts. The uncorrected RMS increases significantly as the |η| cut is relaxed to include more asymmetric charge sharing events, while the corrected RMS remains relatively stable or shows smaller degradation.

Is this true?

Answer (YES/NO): YES